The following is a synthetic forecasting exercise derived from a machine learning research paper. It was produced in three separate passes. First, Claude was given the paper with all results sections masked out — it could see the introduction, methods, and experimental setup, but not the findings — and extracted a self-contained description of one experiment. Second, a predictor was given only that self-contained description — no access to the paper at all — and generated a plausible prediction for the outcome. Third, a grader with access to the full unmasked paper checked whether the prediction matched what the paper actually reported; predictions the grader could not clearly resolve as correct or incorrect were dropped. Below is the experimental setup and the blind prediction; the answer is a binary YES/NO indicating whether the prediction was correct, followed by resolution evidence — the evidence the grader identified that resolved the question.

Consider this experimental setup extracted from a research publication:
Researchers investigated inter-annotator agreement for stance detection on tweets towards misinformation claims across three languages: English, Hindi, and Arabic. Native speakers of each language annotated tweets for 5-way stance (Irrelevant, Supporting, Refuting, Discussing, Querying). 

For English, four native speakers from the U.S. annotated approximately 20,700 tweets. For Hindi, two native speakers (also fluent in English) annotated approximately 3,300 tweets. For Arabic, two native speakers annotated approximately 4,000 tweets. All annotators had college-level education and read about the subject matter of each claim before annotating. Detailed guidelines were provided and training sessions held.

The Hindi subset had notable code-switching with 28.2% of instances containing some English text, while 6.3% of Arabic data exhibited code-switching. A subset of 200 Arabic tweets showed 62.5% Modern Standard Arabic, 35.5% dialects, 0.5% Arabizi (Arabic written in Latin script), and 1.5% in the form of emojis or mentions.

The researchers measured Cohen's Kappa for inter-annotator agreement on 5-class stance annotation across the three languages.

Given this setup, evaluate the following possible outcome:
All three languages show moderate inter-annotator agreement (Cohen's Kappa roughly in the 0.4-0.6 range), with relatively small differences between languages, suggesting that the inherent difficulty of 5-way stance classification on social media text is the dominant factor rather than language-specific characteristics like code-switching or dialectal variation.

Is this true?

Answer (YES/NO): NO